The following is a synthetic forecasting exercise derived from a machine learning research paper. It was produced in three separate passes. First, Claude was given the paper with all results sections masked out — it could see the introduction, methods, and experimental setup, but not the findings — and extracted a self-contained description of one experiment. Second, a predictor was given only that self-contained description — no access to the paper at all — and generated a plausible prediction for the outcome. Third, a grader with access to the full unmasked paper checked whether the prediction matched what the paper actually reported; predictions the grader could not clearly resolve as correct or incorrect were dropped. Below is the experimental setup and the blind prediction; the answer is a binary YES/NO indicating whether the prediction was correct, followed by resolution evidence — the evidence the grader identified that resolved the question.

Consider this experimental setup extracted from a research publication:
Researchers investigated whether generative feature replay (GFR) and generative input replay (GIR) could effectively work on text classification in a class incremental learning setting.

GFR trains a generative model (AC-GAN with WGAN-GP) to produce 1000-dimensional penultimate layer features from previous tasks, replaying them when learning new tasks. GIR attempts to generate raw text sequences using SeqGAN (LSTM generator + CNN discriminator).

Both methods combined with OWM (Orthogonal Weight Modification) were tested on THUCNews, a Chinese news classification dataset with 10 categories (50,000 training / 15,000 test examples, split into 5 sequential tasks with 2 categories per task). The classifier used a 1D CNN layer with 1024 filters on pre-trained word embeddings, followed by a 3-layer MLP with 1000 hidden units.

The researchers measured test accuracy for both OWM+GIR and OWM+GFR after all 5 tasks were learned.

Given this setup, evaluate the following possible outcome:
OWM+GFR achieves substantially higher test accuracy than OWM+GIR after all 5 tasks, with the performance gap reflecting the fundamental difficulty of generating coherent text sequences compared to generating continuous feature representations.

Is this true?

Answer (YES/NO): YES